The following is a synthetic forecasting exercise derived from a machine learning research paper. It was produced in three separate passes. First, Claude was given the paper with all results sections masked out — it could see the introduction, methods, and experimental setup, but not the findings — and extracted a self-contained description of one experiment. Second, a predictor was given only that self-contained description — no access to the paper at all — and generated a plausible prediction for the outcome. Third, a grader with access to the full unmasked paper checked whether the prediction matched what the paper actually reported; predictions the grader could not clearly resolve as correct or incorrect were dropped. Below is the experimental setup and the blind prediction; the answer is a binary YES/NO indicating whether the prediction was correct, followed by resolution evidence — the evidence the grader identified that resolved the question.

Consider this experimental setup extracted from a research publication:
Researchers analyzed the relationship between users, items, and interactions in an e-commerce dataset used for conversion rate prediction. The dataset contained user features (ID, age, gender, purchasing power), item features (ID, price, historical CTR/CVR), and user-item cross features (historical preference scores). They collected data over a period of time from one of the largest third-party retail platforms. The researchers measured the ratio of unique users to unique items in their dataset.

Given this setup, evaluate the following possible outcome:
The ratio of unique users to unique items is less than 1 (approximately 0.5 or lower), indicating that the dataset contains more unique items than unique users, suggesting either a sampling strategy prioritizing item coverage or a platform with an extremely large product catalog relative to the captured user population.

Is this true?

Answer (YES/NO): NO